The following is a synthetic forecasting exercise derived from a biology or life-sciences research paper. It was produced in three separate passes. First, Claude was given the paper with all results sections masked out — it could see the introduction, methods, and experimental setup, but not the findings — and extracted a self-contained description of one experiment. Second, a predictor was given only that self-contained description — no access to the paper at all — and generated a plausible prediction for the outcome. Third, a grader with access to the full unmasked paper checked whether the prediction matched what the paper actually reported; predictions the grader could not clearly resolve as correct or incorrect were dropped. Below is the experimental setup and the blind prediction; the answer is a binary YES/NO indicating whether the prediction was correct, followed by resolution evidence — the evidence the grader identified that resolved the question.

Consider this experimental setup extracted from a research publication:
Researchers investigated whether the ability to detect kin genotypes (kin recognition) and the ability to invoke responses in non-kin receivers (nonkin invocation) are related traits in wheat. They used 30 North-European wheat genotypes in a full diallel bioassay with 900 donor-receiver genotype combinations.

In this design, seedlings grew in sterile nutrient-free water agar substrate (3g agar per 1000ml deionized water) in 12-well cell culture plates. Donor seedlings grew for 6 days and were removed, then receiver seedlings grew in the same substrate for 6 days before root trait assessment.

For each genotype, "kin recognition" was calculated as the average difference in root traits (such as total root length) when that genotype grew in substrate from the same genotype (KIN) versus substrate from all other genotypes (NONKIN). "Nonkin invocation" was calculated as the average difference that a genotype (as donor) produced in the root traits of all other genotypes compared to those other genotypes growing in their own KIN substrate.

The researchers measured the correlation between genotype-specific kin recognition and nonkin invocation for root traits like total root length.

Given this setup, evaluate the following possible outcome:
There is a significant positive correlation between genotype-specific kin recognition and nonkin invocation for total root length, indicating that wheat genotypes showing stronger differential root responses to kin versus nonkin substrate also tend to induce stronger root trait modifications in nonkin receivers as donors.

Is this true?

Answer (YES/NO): YES